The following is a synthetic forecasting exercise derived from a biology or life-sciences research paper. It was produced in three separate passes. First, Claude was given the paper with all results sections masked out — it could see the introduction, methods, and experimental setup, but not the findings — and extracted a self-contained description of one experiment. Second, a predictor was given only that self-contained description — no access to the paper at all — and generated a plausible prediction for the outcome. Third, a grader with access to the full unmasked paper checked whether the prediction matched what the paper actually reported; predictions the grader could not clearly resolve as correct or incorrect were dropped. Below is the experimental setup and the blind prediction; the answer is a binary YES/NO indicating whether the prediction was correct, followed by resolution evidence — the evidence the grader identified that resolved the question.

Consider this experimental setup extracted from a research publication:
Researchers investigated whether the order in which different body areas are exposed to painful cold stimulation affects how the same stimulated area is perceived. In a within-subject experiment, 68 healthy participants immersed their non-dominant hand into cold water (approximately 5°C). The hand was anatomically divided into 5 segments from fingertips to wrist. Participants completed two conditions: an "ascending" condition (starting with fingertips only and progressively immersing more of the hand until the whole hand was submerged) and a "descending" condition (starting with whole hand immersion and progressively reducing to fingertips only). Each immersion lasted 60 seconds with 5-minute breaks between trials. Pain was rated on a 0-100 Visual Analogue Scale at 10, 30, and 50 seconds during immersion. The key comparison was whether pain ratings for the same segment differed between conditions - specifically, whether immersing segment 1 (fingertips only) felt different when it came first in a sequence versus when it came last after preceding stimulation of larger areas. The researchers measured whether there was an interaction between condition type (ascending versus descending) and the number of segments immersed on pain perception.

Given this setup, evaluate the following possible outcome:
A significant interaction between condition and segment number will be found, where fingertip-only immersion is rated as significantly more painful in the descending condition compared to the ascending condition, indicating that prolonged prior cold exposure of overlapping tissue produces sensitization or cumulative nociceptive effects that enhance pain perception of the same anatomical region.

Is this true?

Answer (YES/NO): YES